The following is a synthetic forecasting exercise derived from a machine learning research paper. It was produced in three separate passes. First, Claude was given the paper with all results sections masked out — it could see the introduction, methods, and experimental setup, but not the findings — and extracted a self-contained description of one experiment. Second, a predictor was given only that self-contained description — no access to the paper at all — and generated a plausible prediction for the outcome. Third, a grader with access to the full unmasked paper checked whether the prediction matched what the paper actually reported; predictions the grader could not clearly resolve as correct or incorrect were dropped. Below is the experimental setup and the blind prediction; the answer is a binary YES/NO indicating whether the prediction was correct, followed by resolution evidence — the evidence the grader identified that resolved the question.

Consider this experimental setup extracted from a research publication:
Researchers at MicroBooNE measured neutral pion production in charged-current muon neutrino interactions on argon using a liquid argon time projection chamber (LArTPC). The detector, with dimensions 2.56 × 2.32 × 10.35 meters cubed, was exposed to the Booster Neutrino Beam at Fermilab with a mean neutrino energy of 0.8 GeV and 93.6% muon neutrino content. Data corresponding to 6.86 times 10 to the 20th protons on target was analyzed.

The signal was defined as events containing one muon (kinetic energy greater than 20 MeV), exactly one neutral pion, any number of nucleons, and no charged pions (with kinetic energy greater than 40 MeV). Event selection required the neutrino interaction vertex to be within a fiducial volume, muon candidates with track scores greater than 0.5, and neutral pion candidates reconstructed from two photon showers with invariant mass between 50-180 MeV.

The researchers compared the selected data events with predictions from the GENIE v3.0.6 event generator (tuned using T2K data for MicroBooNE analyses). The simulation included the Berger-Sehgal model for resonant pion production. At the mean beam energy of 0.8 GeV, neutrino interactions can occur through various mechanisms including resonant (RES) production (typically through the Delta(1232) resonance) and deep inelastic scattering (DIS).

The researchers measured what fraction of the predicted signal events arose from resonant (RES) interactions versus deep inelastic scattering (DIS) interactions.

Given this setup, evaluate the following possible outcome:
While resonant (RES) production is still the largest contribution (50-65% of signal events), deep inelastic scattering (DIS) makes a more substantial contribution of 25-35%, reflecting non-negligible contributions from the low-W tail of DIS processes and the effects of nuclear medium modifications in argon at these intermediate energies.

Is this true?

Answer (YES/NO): NO